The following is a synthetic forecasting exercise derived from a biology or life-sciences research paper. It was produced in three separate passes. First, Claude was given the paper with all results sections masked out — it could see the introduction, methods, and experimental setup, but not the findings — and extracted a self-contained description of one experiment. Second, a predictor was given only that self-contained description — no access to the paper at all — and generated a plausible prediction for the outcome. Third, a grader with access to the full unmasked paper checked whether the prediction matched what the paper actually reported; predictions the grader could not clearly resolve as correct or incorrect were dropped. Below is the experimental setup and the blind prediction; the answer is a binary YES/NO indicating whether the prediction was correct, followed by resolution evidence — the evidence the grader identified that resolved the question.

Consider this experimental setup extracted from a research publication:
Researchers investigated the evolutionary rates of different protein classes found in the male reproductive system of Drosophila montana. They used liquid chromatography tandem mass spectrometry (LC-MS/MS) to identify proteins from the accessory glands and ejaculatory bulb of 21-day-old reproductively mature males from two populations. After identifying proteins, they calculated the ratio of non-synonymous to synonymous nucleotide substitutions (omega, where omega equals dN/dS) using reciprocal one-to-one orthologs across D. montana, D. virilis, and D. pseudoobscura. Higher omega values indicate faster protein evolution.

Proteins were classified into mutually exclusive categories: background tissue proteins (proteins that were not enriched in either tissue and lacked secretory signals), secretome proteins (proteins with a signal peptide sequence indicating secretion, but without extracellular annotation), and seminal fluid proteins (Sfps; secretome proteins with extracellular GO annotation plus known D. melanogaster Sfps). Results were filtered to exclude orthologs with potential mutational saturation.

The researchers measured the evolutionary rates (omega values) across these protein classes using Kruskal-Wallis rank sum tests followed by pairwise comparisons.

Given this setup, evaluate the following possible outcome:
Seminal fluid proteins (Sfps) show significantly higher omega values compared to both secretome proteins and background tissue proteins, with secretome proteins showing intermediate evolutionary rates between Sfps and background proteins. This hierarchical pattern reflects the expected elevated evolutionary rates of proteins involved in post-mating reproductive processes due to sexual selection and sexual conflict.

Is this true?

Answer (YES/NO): NO